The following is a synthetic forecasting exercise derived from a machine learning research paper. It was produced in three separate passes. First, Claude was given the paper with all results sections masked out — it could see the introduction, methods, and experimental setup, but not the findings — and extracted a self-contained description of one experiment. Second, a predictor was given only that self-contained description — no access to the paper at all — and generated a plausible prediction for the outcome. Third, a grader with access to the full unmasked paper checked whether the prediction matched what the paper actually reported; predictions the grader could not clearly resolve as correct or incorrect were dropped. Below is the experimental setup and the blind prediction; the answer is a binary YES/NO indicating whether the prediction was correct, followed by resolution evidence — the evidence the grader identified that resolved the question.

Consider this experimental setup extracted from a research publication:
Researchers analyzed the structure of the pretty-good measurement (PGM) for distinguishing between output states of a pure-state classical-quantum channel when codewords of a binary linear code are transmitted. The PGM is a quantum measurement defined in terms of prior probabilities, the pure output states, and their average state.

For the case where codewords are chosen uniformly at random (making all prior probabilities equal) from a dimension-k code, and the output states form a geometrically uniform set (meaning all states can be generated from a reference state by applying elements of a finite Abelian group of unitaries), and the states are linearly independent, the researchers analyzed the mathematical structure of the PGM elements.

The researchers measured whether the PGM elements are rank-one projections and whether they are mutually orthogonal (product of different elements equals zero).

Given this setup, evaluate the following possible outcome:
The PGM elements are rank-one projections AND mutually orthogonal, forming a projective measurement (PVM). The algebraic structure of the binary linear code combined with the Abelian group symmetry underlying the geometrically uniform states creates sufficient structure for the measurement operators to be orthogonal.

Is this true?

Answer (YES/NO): YES